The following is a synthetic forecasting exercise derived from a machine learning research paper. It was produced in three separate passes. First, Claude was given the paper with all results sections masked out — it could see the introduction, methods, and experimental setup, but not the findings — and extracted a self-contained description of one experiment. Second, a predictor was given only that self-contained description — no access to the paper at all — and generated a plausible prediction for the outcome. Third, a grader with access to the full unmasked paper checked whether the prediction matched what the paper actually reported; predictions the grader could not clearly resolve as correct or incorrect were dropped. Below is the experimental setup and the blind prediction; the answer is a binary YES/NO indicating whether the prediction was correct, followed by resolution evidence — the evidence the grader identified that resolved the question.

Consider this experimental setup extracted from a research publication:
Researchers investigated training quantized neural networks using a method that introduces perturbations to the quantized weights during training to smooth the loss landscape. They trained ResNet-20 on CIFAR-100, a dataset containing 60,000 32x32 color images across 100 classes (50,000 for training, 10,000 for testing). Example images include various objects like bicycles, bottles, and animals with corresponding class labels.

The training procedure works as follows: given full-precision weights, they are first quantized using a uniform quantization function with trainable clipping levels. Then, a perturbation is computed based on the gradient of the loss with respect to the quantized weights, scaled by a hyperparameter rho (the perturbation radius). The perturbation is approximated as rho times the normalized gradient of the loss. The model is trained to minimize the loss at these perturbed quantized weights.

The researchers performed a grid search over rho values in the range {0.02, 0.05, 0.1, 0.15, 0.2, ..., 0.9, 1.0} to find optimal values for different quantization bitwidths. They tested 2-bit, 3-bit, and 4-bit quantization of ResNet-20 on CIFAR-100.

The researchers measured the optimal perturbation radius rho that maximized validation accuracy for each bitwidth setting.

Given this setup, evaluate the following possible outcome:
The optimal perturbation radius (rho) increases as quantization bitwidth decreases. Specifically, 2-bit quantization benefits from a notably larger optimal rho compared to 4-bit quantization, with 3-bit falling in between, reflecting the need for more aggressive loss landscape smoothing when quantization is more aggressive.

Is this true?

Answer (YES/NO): NO